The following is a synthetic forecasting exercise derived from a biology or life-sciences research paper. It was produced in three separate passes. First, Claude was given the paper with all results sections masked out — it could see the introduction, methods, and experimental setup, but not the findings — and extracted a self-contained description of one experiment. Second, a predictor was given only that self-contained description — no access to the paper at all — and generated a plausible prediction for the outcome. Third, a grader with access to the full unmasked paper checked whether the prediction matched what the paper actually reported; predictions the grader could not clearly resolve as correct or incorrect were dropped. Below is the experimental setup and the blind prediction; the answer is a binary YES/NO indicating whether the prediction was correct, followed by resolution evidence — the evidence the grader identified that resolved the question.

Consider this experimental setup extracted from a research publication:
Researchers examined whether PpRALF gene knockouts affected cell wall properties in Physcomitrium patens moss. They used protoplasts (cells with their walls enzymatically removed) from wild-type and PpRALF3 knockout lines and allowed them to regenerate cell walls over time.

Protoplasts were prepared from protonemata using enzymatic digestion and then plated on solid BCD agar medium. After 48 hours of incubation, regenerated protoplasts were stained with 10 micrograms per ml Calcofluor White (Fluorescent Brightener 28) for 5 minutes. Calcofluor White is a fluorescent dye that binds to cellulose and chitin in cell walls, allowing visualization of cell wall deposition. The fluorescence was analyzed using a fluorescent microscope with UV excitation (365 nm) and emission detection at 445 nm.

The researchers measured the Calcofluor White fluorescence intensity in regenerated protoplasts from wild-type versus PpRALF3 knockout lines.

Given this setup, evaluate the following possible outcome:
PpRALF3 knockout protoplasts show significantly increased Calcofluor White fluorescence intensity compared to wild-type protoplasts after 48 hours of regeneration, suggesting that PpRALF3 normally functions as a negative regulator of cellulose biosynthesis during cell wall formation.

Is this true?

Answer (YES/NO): YES